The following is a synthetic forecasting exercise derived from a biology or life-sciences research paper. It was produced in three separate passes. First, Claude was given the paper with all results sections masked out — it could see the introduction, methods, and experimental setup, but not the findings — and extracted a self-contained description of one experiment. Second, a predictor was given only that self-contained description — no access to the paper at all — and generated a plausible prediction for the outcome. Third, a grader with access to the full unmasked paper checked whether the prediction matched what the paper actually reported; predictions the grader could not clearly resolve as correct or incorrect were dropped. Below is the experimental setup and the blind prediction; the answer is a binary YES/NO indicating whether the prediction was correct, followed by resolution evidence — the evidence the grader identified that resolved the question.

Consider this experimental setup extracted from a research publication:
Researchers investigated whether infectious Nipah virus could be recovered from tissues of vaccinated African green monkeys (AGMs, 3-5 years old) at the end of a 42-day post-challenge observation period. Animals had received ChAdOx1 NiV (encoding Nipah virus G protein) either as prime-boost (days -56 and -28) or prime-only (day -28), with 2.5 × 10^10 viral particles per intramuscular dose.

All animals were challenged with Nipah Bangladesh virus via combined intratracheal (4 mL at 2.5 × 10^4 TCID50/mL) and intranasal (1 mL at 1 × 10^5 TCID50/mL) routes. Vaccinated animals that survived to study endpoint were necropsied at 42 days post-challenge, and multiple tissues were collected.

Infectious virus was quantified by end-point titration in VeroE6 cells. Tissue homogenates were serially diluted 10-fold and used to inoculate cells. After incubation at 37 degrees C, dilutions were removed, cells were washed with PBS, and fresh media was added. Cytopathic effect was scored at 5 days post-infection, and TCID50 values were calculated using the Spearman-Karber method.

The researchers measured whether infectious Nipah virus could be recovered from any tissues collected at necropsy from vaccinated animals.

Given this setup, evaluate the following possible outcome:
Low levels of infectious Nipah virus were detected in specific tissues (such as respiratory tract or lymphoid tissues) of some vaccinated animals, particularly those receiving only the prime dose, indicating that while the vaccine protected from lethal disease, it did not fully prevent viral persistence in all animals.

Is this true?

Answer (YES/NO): NO